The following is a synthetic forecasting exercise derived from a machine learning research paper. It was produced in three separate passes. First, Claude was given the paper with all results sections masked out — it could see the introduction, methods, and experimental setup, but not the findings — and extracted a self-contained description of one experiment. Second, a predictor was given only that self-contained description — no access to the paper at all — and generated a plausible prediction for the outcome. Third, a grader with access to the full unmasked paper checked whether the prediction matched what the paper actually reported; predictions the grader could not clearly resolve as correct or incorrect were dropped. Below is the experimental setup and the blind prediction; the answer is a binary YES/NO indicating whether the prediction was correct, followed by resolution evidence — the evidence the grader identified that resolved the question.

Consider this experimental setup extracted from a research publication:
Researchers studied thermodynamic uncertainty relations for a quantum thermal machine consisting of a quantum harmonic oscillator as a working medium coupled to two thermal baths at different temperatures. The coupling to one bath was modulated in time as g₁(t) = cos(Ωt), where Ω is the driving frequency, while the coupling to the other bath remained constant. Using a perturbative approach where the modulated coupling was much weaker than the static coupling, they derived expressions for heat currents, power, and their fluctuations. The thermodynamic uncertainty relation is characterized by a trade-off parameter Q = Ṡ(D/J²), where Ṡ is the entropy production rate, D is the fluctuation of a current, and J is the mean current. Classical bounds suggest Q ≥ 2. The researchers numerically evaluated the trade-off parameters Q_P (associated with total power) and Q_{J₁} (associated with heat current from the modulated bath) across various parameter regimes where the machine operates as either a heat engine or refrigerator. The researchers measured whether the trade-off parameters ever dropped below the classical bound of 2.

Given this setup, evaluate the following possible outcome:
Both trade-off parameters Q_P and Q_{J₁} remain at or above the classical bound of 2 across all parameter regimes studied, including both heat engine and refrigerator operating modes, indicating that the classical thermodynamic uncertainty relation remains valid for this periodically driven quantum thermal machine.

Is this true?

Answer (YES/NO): YES